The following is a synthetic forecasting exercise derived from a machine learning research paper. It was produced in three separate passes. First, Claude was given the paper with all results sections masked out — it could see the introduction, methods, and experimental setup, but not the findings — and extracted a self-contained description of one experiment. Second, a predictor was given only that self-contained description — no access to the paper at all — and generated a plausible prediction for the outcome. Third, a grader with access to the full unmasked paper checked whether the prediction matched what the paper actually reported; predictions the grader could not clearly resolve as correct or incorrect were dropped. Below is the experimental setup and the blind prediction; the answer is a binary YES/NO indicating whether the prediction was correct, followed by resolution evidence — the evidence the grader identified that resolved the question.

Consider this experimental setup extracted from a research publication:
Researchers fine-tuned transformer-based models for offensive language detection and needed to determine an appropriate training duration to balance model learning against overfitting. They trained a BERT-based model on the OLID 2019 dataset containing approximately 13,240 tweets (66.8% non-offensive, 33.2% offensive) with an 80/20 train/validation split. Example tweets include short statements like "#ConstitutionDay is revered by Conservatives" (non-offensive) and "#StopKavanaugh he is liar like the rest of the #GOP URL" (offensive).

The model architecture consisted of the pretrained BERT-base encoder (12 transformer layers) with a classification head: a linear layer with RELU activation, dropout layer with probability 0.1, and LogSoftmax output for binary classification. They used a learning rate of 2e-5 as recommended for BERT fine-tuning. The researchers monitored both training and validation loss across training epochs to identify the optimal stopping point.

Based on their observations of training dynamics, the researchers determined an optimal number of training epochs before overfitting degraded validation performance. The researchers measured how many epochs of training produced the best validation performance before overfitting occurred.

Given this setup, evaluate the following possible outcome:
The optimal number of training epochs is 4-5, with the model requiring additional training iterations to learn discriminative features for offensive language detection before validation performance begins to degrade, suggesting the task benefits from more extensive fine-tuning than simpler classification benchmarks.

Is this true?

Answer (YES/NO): NO